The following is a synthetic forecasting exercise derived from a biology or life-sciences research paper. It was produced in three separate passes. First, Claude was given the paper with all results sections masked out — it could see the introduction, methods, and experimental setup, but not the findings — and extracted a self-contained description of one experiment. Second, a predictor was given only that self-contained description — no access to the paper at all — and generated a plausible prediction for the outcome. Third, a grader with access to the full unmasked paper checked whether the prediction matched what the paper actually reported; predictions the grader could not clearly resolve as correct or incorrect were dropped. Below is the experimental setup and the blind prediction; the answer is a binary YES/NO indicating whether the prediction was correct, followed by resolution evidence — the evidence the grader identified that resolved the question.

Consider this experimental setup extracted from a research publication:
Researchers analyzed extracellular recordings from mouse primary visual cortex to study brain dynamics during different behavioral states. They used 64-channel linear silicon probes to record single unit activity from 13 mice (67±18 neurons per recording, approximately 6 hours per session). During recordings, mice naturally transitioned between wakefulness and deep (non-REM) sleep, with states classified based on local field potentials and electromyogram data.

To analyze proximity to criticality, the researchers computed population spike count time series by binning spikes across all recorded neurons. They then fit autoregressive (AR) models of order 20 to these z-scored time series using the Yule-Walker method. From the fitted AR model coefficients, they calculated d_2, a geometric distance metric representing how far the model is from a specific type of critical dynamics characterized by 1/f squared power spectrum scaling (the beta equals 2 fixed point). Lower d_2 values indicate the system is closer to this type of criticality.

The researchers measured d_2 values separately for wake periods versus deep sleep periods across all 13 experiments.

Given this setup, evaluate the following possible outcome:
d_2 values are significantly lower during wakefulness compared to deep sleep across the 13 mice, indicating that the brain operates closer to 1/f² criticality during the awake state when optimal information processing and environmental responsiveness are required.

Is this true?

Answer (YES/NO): YES